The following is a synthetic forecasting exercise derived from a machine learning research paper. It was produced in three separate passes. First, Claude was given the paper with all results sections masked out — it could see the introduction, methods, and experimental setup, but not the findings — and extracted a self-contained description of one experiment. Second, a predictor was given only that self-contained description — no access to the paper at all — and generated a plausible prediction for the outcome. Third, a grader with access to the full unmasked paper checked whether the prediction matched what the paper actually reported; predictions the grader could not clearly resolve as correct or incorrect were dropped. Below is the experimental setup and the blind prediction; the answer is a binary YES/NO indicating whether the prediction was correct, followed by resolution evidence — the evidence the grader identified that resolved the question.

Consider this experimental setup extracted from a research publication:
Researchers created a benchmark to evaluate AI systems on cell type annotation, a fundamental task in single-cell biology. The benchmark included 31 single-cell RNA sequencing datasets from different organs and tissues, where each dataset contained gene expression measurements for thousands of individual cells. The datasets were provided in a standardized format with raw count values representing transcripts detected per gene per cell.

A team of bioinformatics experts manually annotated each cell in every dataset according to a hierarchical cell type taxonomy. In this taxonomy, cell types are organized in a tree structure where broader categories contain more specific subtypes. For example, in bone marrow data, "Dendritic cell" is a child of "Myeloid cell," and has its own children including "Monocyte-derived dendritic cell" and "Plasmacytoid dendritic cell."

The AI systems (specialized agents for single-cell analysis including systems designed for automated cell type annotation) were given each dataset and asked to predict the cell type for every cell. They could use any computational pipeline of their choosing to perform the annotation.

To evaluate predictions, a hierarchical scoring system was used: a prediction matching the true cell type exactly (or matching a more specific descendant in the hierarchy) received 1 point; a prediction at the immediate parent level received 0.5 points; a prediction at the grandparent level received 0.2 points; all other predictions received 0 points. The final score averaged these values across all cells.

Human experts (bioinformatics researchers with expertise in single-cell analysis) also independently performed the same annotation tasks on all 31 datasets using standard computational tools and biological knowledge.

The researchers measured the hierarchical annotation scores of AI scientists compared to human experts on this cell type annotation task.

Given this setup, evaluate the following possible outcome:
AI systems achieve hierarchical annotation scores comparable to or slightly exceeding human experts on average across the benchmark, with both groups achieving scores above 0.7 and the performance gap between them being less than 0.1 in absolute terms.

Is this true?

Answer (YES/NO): NO